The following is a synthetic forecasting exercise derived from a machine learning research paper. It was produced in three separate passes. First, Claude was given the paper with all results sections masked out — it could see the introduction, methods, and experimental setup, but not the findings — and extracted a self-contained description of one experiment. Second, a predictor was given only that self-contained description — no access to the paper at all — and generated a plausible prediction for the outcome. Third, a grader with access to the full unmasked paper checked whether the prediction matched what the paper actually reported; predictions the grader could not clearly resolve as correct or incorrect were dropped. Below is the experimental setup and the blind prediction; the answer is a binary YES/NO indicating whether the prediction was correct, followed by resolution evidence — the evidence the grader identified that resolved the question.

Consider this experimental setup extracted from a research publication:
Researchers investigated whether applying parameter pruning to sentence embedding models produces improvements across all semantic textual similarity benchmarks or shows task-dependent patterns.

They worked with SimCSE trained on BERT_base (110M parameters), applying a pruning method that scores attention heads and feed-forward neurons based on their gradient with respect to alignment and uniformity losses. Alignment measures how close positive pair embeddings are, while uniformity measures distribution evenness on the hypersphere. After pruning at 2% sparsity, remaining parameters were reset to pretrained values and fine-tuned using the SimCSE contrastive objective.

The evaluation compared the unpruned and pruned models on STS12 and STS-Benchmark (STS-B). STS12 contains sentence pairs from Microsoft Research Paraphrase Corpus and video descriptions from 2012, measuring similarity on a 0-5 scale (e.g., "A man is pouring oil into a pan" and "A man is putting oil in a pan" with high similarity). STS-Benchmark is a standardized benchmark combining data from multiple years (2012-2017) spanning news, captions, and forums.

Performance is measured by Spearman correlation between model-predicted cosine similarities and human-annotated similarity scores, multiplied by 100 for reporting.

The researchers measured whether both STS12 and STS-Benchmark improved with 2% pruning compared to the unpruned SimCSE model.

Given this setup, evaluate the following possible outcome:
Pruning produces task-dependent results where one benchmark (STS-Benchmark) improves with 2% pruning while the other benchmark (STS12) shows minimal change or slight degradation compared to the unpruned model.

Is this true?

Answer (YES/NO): YES